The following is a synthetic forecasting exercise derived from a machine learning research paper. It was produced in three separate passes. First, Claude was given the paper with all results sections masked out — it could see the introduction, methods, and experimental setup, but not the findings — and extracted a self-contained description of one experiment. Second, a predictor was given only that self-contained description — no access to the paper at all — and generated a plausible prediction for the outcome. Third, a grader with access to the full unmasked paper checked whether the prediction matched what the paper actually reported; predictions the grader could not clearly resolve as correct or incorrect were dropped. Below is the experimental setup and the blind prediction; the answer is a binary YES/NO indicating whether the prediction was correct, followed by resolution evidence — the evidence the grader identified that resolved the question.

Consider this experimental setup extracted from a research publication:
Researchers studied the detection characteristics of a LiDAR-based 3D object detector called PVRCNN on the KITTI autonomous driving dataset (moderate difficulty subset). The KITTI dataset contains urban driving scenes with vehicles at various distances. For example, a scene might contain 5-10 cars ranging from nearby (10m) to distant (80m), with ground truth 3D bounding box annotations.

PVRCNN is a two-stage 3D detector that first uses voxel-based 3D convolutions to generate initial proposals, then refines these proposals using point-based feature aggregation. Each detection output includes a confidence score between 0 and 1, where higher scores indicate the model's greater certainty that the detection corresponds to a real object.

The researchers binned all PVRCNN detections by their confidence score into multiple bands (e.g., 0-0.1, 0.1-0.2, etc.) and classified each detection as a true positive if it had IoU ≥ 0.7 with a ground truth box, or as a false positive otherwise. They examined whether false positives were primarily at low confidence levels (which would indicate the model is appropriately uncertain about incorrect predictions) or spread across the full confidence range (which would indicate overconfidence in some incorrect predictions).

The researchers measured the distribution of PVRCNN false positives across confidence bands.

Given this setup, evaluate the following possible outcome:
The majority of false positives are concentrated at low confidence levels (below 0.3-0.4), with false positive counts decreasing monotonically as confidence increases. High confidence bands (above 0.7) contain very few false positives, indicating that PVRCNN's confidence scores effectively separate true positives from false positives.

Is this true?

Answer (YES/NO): NO